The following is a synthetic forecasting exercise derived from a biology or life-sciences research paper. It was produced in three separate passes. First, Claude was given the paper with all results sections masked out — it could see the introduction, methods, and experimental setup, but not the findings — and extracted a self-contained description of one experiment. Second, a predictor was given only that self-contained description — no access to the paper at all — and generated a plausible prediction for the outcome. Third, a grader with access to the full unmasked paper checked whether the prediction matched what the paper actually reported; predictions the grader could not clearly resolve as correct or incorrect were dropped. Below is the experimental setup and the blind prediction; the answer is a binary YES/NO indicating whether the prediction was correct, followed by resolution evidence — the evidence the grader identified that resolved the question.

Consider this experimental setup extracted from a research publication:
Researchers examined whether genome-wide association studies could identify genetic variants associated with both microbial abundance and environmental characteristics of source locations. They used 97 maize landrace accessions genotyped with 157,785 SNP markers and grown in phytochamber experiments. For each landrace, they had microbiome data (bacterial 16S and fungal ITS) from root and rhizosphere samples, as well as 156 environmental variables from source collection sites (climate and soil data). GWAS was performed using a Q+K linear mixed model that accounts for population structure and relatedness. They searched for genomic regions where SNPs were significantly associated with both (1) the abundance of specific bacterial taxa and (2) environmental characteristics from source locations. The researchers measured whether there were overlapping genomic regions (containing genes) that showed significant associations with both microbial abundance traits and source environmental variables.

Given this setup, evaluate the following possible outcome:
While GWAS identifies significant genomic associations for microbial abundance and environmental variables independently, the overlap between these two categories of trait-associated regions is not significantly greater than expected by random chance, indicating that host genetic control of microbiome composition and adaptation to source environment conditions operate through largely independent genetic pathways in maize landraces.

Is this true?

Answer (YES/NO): NO